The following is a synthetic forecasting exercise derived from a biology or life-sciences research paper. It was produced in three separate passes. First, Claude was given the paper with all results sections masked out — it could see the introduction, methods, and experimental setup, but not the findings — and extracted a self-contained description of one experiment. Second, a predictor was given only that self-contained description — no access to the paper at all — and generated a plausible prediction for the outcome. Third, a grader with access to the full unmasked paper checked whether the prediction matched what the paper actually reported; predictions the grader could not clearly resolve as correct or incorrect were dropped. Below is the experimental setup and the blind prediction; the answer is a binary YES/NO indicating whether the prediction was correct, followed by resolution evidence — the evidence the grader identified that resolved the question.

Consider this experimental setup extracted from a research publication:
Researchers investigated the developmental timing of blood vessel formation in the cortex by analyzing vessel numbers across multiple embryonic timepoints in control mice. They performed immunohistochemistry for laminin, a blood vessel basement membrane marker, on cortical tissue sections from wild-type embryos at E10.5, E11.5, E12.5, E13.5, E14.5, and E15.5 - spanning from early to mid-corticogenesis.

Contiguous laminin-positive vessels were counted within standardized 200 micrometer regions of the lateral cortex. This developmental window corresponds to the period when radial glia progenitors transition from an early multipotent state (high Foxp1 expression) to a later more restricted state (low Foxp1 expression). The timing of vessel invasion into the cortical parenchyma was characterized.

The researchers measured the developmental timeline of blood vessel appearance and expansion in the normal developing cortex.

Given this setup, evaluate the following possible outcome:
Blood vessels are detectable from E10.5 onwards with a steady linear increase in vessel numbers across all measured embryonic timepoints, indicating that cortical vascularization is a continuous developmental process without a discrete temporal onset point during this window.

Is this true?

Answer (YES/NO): NO